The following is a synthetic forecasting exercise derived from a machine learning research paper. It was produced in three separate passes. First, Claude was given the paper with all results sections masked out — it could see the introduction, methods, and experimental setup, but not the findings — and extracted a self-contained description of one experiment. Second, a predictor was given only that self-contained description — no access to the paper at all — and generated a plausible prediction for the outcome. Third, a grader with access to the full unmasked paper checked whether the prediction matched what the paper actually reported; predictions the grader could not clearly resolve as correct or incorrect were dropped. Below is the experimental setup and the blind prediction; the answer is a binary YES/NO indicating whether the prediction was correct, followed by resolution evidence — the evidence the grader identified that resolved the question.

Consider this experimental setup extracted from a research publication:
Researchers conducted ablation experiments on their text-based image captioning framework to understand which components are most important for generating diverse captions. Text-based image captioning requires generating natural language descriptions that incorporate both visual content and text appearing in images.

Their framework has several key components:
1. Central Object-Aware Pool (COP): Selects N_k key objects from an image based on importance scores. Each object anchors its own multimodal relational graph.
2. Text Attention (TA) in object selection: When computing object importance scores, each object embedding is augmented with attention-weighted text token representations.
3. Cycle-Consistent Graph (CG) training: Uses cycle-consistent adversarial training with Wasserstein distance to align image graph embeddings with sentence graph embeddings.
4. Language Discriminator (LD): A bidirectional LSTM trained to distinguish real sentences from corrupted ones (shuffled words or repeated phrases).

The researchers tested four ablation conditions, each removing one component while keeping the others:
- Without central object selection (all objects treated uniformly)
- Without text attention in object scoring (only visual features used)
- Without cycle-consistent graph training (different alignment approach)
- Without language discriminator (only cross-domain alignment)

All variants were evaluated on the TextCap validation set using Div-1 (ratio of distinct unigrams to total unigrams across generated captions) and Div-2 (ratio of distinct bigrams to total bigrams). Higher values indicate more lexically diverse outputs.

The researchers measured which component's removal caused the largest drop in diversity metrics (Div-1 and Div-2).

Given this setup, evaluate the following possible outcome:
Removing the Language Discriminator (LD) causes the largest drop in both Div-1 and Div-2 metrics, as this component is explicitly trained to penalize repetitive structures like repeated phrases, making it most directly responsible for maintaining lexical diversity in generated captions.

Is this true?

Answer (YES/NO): NO